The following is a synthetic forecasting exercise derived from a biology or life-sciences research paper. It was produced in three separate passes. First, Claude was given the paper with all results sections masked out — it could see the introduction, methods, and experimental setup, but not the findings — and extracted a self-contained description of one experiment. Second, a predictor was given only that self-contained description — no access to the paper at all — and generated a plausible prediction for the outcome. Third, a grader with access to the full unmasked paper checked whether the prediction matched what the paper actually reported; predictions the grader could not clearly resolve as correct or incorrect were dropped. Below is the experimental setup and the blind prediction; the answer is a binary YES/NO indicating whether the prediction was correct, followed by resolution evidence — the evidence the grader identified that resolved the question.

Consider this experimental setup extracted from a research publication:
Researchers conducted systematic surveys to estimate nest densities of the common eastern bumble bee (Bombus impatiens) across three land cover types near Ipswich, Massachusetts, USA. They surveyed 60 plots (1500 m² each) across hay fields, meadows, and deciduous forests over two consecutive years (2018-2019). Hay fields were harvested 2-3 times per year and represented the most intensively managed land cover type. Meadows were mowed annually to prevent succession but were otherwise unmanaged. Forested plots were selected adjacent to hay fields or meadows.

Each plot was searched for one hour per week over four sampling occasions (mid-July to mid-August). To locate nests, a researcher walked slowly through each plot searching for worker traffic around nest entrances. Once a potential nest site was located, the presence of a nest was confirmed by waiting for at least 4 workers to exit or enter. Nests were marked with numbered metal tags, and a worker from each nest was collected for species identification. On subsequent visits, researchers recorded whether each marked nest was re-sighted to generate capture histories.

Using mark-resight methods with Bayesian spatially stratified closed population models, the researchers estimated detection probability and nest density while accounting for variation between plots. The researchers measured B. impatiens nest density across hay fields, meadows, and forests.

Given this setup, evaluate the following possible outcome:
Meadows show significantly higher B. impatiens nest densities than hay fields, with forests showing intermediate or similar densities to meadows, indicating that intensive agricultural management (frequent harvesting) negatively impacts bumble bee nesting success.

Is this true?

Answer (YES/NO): YES